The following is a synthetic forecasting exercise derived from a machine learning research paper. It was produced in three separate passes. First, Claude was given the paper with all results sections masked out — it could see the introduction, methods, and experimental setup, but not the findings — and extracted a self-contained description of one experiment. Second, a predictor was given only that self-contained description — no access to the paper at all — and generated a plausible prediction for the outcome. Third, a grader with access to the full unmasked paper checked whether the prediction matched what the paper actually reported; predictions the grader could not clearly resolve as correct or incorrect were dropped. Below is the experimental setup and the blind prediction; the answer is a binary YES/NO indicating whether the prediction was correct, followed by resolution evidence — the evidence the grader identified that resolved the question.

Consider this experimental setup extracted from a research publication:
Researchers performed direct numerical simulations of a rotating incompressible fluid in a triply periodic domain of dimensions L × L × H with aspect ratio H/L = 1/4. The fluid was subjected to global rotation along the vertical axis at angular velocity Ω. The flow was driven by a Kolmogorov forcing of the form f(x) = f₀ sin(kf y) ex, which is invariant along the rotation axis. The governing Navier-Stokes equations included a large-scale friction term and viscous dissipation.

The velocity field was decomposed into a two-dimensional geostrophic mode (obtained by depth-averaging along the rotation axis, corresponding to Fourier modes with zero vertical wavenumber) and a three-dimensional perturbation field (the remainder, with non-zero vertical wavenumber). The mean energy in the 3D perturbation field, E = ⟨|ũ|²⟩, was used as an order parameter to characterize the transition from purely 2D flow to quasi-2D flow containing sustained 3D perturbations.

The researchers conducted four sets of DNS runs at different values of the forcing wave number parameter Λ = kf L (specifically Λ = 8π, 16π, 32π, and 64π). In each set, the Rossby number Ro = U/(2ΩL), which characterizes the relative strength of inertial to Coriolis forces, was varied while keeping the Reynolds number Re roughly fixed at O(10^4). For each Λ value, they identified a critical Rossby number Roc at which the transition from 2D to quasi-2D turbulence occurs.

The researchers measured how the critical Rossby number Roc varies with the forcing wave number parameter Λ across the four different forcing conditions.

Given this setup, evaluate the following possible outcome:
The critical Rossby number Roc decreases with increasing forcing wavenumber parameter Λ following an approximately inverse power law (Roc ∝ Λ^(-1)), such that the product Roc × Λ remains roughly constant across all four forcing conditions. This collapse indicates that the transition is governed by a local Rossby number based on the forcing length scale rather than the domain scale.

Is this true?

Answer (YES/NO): YES